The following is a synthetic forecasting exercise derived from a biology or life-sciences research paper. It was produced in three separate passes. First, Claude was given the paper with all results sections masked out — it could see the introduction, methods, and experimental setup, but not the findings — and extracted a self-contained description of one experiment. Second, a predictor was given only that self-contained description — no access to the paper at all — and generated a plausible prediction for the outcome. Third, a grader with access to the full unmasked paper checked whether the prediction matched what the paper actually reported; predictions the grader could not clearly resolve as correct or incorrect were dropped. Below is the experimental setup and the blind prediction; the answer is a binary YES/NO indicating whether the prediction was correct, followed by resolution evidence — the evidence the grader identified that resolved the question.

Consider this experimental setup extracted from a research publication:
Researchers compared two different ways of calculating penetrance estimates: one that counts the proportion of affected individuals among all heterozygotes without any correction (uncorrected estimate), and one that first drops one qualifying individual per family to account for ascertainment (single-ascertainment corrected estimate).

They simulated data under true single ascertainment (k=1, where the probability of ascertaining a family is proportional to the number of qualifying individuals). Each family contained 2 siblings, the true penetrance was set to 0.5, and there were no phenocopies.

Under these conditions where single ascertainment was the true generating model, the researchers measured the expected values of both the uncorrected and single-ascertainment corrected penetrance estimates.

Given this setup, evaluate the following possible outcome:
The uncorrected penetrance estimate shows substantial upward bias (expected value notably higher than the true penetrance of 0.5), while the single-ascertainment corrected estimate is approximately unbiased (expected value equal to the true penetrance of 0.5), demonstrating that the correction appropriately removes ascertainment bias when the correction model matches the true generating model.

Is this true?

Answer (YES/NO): YES